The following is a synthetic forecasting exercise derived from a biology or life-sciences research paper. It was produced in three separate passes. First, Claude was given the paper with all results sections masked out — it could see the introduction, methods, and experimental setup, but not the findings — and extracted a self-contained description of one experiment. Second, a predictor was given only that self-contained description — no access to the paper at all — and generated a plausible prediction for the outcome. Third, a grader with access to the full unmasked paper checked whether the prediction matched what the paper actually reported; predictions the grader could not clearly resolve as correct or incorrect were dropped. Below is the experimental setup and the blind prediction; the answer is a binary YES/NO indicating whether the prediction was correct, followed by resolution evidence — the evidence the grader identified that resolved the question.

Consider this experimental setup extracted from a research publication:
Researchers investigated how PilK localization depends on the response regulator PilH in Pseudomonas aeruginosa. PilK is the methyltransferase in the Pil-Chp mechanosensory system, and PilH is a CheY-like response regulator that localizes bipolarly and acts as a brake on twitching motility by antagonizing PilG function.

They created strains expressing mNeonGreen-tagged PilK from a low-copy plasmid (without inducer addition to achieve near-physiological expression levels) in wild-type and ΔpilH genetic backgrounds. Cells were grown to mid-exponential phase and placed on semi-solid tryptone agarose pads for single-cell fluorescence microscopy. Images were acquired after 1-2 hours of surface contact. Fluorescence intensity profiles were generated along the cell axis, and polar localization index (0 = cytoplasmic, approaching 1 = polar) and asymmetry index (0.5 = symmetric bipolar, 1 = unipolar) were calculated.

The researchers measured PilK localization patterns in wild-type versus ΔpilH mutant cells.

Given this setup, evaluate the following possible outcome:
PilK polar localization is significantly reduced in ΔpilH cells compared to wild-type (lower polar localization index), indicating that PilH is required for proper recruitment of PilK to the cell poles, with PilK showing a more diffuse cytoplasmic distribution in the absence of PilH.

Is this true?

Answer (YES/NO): YES